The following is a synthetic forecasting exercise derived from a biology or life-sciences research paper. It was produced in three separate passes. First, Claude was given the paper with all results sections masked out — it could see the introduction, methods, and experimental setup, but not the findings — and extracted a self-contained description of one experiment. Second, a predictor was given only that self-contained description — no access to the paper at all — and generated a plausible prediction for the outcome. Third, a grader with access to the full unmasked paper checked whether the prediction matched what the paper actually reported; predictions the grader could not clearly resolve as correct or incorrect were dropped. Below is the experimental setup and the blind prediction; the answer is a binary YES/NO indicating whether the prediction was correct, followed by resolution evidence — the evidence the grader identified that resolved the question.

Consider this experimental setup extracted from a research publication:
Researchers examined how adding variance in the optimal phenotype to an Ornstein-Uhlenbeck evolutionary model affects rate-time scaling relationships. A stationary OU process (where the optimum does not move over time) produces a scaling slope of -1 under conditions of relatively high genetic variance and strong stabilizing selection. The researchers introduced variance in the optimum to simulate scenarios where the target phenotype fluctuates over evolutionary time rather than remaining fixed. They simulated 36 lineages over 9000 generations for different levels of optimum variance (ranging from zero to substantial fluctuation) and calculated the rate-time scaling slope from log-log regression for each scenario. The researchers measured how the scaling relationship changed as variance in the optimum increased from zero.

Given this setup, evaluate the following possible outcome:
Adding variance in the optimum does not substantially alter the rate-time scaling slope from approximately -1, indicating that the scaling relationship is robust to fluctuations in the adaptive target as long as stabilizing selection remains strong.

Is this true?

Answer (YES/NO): NO